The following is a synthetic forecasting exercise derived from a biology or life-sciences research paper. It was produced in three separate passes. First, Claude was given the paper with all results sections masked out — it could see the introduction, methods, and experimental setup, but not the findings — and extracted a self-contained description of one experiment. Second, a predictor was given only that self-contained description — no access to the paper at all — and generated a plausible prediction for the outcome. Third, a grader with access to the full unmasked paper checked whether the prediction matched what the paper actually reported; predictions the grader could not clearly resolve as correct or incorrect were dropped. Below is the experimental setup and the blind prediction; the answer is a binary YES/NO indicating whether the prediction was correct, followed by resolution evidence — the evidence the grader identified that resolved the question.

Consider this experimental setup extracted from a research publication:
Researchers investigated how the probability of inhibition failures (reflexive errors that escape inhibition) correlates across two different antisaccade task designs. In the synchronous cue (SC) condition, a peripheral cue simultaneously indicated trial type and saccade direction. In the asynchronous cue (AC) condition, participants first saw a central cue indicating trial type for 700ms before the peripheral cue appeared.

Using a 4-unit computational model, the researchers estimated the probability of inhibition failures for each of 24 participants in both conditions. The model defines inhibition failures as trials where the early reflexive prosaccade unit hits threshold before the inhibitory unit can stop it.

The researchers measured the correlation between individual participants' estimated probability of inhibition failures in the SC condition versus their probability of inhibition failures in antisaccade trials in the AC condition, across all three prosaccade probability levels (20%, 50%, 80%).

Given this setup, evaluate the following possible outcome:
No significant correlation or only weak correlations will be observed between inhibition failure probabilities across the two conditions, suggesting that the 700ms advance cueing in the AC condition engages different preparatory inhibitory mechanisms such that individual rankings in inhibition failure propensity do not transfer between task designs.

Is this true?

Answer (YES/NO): NO